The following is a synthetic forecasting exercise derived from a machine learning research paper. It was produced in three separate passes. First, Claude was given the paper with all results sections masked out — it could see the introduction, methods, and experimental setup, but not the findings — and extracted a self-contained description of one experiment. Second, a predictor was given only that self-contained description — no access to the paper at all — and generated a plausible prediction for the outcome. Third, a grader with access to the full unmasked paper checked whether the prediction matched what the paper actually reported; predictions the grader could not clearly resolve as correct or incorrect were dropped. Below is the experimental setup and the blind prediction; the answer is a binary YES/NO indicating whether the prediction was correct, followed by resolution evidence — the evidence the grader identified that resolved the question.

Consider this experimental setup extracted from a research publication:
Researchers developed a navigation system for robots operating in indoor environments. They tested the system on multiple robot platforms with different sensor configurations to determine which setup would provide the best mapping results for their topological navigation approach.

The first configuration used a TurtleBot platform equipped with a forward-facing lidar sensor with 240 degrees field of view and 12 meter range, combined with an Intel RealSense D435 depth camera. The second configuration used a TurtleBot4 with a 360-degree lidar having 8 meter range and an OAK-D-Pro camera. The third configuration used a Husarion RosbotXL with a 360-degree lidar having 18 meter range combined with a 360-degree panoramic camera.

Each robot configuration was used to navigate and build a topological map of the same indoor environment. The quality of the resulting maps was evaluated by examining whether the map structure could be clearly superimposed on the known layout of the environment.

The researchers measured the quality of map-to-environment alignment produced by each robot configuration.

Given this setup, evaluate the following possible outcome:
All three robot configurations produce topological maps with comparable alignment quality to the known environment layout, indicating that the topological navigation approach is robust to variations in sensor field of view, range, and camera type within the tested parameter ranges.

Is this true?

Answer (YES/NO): NO